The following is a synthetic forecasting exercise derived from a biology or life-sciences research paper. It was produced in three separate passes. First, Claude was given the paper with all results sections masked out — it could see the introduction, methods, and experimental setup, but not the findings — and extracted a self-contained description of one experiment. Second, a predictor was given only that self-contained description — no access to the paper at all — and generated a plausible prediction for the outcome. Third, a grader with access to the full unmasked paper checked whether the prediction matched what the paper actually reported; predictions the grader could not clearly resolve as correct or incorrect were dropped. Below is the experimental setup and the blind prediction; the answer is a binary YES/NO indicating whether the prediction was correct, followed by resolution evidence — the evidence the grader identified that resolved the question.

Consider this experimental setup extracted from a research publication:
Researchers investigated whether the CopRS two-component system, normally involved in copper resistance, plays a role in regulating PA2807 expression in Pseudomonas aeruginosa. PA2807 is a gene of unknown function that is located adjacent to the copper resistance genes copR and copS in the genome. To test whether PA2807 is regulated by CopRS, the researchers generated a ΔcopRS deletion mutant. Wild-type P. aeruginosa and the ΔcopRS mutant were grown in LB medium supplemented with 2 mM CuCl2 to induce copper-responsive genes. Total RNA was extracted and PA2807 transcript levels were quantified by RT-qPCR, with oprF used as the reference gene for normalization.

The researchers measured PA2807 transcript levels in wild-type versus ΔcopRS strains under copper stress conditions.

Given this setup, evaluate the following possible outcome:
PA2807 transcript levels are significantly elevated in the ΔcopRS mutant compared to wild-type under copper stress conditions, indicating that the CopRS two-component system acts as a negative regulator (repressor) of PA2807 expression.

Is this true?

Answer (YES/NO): NO